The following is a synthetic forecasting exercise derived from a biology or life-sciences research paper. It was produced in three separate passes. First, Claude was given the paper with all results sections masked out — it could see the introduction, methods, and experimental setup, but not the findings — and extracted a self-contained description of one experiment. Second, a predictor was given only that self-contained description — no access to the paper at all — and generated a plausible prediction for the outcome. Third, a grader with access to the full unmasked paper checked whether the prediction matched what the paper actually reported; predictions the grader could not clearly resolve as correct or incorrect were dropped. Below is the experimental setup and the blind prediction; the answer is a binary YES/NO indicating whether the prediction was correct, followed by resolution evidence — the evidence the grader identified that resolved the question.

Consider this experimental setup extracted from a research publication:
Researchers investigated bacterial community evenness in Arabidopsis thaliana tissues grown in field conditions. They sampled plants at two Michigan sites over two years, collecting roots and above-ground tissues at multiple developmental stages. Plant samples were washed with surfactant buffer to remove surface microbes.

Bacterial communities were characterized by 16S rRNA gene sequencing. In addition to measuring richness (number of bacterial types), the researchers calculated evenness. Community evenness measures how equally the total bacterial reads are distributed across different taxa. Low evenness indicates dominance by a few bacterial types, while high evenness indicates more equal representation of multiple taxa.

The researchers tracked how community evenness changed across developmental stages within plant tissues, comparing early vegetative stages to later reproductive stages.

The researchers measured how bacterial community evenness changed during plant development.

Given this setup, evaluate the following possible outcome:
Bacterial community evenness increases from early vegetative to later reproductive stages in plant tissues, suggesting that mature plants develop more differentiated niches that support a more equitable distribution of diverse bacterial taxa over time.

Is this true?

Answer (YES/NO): YES